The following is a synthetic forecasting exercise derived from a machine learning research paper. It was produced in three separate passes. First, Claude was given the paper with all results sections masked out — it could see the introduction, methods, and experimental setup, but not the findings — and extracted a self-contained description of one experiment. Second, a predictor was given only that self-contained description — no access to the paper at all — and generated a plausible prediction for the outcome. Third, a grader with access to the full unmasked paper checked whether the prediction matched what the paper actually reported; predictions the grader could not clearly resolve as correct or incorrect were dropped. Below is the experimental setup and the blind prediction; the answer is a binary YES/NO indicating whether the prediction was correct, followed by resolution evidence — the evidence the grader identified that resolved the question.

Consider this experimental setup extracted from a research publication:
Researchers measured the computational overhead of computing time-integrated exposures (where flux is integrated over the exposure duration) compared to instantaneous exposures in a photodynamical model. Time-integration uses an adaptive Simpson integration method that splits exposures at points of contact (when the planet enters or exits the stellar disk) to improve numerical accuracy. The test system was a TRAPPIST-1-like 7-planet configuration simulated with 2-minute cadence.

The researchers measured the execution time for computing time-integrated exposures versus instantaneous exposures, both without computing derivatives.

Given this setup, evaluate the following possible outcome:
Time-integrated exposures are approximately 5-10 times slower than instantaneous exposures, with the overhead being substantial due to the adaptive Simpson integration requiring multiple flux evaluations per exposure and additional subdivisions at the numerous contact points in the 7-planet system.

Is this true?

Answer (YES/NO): YES